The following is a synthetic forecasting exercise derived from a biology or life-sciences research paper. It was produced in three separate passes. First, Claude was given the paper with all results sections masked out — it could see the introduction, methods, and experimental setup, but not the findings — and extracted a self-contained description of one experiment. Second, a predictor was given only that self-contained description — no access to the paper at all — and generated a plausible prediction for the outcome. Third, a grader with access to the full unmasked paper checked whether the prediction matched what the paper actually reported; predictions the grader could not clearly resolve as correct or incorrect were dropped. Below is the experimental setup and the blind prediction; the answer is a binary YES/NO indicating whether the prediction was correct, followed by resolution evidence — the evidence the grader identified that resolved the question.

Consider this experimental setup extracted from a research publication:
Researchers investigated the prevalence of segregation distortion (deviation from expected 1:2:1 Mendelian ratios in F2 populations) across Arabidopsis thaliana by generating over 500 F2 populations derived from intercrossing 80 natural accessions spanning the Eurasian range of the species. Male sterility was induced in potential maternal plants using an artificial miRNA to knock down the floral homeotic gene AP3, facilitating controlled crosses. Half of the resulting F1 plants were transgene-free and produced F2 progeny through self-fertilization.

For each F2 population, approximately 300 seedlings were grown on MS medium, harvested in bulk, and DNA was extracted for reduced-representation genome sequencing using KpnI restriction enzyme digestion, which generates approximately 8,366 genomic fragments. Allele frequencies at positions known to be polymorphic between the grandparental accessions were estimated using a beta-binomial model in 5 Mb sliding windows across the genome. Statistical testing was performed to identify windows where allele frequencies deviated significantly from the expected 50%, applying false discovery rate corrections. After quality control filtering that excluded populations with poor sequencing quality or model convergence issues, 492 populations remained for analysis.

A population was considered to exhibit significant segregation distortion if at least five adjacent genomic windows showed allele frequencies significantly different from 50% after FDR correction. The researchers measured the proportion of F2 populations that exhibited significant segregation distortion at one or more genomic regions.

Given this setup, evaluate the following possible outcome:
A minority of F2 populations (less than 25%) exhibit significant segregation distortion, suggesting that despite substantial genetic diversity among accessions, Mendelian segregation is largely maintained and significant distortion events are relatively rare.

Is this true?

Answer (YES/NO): YES